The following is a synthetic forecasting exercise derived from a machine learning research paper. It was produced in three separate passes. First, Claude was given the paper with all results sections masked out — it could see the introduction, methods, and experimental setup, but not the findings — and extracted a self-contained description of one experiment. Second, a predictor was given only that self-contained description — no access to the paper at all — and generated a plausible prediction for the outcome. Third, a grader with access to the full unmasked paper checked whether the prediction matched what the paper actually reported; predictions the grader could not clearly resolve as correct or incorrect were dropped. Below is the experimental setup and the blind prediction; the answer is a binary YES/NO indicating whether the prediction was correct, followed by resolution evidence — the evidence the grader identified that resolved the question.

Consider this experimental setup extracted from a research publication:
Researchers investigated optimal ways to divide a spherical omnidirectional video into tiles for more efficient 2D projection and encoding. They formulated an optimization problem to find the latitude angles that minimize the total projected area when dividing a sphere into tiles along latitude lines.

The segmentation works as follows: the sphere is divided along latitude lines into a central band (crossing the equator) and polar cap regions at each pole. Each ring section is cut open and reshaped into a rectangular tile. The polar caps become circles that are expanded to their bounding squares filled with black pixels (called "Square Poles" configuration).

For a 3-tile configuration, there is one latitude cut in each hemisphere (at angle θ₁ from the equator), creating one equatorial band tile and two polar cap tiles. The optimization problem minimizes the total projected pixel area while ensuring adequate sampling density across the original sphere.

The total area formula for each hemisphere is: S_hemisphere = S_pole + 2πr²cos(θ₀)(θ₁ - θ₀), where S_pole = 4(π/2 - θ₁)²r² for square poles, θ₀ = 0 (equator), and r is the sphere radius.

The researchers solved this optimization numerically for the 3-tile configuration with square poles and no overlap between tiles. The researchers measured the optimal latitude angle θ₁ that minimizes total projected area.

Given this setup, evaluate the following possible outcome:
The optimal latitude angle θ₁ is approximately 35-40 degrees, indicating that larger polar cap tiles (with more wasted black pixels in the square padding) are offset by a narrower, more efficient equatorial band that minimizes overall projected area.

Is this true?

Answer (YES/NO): NO